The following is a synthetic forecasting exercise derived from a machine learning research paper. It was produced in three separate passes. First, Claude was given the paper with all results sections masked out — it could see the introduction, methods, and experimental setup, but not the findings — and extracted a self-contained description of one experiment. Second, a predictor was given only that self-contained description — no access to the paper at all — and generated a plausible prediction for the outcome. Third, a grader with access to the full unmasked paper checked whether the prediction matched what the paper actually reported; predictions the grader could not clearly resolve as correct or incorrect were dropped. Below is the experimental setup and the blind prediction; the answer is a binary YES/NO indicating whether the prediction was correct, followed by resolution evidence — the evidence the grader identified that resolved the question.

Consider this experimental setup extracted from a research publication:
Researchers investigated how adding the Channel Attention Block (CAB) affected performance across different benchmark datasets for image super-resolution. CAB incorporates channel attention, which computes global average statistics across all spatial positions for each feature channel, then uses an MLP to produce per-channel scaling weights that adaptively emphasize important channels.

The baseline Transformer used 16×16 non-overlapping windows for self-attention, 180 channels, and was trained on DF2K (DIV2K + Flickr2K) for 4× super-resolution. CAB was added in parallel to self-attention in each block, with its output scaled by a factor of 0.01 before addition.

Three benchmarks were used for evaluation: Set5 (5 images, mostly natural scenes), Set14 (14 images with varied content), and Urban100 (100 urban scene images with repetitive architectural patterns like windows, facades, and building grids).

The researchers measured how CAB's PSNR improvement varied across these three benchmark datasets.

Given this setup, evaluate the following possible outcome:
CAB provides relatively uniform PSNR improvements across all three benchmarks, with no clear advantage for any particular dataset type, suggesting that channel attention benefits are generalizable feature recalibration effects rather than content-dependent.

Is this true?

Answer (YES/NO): NO